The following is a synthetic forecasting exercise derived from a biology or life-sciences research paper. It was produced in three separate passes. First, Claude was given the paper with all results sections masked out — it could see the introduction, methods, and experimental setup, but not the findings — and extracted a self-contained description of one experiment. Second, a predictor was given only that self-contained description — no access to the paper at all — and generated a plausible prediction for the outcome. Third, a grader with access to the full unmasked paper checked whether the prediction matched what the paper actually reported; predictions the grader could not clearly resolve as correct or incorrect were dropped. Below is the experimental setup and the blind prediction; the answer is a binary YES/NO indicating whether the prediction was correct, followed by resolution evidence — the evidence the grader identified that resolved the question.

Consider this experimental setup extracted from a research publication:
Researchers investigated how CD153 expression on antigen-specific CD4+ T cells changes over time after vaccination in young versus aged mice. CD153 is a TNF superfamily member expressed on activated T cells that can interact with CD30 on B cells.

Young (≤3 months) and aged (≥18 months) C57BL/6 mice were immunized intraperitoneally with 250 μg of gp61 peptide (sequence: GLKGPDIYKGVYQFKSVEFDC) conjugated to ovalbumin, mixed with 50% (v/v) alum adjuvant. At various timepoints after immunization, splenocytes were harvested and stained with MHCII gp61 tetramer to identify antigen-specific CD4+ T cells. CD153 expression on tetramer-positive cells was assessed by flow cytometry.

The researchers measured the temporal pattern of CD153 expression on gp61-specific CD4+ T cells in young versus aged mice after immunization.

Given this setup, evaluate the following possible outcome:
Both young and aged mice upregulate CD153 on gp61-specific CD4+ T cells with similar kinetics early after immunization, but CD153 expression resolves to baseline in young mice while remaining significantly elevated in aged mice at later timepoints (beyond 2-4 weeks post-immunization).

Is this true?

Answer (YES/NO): NO